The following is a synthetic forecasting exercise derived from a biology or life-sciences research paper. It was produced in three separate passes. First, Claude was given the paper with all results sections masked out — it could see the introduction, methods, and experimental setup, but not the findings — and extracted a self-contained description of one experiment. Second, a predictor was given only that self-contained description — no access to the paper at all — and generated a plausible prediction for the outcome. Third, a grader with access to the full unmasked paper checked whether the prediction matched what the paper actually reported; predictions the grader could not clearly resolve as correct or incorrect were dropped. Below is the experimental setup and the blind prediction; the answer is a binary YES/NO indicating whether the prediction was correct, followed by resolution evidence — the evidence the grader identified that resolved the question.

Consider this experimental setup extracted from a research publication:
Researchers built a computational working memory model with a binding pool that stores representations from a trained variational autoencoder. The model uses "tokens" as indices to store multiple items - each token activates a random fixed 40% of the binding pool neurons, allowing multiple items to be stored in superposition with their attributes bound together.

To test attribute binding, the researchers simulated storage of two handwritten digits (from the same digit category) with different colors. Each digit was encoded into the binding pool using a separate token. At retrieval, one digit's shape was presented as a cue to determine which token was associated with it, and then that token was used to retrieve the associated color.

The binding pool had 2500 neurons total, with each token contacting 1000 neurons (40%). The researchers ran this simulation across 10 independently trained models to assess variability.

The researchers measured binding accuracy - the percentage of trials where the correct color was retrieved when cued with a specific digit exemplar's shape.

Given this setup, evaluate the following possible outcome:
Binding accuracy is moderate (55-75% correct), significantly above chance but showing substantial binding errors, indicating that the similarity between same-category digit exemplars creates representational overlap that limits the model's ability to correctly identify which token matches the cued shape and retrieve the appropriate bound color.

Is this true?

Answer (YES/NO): YES